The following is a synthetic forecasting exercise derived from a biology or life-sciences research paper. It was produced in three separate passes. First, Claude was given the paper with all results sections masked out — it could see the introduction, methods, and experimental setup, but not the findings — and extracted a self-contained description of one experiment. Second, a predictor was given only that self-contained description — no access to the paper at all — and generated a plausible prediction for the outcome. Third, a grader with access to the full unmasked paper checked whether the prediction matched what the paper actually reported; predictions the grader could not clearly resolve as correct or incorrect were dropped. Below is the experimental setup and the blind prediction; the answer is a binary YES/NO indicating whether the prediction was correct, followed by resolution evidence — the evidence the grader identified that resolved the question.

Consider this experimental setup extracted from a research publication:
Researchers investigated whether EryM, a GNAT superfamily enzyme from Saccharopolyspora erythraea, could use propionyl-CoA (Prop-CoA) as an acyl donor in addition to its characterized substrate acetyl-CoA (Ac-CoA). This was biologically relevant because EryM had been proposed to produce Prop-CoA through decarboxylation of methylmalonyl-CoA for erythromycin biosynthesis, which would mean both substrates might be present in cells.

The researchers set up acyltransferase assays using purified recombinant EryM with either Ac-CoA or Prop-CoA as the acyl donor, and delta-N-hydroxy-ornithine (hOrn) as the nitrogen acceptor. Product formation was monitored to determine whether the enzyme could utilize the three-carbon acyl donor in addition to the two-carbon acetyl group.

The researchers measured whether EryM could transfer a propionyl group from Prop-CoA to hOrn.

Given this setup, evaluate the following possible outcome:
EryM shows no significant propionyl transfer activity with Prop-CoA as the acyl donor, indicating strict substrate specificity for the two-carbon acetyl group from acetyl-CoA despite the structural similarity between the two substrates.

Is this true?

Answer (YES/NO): NO